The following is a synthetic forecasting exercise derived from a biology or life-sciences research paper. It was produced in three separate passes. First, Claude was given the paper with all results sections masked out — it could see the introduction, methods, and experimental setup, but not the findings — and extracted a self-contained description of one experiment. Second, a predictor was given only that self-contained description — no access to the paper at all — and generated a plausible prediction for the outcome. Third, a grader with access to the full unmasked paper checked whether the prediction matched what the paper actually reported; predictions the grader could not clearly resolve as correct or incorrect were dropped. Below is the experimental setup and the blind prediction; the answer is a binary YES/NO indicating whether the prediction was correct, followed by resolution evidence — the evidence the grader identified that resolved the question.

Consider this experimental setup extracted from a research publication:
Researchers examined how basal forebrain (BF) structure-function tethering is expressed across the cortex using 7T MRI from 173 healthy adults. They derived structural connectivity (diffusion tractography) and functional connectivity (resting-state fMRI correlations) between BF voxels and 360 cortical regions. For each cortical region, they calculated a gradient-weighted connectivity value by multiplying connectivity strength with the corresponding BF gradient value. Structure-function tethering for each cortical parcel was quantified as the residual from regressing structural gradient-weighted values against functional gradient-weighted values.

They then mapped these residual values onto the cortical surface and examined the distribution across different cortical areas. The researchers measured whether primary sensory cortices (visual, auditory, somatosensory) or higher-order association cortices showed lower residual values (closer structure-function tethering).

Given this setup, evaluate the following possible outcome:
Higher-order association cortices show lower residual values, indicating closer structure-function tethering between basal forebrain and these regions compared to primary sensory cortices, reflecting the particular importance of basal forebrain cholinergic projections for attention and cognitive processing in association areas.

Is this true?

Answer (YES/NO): NO